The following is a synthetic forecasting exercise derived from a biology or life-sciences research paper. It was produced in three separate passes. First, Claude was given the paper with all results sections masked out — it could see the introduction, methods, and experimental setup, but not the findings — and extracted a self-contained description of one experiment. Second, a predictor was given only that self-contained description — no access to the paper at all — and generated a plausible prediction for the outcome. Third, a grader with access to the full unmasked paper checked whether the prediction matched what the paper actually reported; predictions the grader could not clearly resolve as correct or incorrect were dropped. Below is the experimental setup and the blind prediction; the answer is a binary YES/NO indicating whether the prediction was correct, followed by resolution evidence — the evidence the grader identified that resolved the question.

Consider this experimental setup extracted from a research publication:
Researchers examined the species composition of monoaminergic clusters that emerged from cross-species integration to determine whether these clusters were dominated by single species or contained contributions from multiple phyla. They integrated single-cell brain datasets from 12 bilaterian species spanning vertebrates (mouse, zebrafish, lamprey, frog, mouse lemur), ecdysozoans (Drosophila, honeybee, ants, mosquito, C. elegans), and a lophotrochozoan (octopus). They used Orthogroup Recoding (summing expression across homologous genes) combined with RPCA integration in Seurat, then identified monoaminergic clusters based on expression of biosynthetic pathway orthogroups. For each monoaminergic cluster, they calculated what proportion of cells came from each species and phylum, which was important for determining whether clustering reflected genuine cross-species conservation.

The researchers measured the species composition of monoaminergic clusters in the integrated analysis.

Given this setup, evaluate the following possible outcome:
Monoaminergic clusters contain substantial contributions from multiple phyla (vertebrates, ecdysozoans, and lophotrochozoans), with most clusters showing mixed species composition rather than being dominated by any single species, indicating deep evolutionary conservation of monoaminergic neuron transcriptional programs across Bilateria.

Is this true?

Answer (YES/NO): NO